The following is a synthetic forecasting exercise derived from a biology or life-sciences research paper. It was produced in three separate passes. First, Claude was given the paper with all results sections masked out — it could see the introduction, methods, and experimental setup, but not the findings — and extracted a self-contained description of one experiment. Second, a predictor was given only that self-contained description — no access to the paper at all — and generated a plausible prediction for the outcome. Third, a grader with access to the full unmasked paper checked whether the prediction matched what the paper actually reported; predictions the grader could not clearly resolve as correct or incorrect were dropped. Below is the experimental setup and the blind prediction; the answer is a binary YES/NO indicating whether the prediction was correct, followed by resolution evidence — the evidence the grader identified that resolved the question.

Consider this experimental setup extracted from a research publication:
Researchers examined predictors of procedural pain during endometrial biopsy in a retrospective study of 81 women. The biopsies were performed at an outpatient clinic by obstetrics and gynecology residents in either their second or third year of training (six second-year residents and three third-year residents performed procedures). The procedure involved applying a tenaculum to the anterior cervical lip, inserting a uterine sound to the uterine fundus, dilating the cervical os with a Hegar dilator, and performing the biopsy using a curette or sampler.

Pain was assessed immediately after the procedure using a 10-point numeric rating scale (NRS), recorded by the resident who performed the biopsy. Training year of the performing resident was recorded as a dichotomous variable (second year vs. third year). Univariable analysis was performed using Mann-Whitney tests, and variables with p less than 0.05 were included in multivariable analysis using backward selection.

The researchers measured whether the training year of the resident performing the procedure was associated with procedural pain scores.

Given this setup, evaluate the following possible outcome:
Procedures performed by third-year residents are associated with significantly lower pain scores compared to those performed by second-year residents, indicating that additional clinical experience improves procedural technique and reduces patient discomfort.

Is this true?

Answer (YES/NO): YES